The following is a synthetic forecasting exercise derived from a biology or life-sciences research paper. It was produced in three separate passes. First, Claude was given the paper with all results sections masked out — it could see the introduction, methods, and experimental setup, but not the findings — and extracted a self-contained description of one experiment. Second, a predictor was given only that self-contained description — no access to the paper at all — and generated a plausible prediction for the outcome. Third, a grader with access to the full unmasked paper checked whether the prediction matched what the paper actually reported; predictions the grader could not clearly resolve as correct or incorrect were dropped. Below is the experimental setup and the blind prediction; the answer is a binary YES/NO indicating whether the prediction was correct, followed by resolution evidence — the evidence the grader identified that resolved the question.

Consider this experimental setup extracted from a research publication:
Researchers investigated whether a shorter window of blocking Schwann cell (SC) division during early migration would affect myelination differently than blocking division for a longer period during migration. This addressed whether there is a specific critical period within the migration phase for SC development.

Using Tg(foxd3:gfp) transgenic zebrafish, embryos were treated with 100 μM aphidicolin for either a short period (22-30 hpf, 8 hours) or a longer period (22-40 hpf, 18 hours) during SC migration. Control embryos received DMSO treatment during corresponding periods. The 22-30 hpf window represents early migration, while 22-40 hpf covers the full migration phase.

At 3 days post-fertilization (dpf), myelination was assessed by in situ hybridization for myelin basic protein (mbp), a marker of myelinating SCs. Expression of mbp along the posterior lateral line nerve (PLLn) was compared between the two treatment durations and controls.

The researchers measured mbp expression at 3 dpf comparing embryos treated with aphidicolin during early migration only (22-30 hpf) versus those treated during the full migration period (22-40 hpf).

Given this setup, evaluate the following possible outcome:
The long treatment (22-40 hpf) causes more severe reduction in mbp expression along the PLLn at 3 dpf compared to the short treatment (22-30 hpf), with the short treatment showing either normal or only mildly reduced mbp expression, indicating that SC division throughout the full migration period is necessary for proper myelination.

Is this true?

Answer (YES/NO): NO